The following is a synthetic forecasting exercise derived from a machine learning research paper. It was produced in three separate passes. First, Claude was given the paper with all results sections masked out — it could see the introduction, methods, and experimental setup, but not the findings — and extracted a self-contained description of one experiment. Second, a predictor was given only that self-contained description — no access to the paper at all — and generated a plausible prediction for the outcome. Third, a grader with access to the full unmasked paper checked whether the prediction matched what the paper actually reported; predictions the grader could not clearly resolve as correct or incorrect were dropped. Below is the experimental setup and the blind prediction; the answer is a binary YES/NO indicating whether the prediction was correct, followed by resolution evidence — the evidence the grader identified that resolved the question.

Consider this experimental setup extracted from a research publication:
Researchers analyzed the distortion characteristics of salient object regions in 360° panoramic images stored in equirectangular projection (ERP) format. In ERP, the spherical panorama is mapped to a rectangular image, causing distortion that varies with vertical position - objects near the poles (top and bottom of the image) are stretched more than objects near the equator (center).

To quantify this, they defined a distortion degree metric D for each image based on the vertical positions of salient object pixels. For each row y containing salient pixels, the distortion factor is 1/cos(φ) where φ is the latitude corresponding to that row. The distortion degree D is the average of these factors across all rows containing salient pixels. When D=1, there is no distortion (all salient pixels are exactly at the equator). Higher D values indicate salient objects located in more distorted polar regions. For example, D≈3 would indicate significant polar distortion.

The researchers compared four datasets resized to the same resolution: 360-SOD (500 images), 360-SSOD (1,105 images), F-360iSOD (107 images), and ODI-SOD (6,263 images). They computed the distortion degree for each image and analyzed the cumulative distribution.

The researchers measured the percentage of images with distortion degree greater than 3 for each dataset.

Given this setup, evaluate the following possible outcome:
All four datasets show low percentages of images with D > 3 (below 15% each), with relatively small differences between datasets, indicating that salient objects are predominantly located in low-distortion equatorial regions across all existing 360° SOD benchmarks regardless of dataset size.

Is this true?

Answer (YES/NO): NO